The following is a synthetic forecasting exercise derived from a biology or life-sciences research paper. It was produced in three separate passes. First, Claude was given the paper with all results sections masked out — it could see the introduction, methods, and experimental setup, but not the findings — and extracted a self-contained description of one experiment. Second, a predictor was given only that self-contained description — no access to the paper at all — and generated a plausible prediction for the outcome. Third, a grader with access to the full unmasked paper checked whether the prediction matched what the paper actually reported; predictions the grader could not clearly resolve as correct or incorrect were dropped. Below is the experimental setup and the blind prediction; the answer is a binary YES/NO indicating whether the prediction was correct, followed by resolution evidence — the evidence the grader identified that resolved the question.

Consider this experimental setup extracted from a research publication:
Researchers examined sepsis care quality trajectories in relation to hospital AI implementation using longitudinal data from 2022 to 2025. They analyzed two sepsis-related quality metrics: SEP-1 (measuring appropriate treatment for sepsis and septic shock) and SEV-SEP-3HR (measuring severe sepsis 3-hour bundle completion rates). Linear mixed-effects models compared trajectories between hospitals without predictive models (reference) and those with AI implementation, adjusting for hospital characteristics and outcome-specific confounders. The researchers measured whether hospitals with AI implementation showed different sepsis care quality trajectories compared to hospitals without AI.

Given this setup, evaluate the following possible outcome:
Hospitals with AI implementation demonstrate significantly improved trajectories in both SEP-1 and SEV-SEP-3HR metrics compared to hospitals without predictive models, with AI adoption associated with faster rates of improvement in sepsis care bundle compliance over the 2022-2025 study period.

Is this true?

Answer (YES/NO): NO